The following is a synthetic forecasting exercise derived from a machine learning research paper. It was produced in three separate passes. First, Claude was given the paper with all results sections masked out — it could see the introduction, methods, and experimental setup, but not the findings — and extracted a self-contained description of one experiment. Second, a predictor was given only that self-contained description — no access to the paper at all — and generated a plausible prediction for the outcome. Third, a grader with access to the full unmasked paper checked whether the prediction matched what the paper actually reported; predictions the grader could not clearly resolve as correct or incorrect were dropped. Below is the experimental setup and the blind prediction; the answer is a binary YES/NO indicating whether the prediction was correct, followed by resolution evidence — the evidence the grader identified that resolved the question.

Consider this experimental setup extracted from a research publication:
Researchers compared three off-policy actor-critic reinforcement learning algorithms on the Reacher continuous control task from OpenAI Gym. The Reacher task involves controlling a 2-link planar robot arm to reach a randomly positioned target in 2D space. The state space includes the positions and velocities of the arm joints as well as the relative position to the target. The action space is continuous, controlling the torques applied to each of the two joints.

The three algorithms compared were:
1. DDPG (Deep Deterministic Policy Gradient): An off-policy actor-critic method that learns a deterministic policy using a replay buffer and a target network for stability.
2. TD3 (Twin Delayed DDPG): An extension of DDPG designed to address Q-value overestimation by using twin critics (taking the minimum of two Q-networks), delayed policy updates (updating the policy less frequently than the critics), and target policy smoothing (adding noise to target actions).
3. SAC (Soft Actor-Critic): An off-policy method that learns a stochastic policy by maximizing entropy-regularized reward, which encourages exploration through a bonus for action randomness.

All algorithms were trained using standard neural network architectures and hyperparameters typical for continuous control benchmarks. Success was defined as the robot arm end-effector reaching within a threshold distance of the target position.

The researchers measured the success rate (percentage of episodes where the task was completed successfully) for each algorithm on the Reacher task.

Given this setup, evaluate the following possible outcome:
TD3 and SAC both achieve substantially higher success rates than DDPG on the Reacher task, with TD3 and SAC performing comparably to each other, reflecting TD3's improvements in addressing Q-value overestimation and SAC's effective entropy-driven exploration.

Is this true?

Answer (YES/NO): NO